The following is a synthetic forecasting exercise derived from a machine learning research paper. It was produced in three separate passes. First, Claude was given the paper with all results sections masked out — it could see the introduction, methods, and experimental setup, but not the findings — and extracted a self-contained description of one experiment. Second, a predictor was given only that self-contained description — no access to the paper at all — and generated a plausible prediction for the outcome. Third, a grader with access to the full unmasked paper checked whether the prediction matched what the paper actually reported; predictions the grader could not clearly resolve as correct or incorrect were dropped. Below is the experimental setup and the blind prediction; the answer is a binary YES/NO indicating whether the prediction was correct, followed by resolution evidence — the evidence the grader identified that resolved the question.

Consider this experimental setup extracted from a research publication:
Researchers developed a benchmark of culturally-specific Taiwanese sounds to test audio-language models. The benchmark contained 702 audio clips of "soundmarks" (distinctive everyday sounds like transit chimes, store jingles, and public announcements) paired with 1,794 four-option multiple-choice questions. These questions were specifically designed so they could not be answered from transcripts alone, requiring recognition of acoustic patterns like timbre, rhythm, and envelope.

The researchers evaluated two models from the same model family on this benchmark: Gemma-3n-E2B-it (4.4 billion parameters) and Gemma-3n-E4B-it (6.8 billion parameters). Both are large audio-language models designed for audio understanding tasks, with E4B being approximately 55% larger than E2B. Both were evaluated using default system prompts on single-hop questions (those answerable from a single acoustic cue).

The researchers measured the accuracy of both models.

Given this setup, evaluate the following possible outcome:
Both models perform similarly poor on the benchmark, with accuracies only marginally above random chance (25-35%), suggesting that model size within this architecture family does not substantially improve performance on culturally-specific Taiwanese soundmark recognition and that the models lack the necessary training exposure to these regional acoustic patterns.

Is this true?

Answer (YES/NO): YES